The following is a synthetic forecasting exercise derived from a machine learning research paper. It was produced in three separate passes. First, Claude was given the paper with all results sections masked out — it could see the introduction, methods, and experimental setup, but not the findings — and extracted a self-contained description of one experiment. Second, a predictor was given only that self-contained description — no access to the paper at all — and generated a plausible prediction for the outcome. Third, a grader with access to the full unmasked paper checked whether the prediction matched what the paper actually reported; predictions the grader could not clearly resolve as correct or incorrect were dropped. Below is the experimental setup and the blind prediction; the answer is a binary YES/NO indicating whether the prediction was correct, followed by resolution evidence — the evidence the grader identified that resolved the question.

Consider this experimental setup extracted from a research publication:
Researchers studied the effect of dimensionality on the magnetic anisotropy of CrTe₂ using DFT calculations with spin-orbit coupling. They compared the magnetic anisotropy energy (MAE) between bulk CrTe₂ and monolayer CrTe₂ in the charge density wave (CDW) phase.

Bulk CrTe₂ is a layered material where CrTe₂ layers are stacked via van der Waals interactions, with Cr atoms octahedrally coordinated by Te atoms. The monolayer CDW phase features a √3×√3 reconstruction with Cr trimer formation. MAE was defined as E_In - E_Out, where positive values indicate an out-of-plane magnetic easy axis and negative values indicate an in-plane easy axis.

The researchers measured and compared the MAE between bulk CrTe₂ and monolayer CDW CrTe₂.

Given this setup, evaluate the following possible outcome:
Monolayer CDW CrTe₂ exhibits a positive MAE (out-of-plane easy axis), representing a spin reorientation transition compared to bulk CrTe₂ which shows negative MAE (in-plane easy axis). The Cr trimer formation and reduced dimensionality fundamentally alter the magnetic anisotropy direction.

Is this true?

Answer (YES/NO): NO